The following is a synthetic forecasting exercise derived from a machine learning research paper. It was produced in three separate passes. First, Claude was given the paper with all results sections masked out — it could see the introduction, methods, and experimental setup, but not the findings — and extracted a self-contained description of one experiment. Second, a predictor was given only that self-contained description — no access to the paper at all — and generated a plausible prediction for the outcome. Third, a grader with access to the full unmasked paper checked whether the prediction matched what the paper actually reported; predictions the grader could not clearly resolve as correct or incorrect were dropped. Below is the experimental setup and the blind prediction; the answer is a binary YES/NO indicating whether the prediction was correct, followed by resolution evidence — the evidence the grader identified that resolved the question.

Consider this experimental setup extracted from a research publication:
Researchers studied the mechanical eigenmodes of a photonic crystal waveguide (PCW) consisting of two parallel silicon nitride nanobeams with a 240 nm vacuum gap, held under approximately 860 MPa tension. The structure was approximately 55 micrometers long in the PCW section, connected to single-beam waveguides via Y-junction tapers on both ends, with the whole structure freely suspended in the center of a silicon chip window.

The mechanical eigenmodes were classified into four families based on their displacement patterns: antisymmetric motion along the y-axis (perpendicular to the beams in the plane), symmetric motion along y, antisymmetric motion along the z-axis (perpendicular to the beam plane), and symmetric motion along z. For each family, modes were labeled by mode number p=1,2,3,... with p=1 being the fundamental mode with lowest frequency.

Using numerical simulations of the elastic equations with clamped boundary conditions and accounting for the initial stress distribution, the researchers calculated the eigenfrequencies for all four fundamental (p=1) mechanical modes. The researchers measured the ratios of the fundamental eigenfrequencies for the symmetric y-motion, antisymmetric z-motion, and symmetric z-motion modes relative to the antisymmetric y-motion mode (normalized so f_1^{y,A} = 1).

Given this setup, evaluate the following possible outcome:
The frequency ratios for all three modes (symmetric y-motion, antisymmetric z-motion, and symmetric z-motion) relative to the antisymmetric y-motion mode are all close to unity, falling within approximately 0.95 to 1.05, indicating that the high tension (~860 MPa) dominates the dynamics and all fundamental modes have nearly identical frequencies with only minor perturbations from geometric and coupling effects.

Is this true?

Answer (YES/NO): NO